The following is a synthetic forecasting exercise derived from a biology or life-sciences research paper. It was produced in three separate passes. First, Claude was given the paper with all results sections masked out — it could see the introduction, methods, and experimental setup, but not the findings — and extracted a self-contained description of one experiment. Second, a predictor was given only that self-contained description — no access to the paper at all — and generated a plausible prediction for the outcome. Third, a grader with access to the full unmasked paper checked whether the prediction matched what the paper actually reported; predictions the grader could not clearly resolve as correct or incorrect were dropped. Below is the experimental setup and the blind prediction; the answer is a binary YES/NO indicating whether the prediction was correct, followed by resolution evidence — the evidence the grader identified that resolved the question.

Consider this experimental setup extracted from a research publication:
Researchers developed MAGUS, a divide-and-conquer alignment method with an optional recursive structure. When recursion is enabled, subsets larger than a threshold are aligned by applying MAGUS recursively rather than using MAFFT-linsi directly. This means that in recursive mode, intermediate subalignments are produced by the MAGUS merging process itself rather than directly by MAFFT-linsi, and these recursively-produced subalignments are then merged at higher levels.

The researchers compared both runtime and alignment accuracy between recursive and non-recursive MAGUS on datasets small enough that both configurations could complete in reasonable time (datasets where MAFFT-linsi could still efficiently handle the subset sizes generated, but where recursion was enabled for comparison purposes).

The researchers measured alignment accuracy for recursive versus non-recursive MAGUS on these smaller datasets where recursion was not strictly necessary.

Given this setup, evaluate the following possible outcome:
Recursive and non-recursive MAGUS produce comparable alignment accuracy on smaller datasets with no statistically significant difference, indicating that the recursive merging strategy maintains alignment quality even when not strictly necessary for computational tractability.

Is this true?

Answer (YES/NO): NO